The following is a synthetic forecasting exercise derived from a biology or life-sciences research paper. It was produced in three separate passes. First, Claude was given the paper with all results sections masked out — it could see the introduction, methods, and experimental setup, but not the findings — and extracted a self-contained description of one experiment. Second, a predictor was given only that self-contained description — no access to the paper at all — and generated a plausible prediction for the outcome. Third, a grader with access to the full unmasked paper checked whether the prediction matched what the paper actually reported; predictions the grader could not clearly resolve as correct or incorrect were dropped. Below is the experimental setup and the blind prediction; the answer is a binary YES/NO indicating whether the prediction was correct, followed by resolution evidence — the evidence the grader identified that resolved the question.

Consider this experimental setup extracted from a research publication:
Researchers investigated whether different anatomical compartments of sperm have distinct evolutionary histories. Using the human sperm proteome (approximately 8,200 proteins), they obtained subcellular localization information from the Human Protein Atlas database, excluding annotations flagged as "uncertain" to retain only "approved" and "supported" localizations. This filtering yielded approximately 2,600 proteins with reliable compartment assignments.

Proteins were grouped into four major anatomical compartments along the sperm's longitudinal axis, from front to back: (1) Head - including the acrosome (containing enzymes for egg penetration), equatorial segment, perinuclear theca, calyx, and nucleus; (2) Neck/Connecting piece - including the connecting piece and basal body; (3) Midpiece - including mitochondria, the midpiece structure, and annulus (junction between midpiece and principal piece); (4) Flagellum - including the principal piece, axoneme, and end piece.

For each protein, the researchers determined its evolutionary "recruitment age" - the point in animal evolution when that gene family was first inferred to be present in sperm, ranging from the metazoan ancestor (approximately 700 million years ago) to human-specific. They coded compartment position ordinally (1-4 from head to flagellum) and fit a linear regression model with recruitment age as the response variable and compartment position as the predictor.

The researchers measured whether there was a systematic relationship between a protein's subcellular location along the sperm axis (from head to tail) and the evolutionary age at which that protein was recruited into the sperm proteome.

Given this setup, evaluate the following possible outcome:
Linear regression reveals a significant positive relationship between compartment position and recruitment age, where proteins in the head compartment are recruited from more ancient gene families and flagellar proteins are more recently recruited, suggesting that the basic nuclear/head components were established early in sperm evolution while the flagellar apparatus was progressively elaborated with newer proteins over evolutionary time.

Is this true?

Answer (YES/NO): NO